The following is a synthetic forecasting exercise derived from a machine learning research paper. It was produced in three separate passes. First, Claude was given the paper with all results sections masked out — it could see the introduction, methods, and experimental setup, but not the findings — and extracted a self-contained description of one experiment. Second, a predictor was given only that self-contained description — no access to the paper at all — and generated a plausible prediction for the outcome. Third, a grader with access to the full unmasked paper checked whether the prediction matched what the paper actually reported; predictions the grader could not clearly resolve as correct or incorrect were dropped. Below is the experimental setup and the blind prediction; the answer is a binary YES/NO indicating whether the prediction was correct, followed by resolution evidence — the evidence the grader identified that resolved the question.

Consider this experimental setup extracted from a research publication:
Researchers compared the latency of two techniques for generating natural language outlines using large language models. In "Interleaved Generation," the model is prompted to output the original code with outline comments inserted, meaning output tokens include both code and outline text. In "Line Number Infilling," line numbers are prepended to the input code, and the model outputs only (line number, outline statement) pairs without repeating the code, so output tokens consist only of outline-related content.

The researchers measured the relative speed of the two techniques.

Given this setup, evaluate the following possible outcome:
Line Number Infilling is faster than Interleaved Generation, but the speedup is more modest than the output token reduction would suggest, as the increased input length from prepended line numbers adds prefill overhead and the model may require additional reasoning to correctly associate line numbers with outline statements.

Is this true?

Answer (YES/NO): NO